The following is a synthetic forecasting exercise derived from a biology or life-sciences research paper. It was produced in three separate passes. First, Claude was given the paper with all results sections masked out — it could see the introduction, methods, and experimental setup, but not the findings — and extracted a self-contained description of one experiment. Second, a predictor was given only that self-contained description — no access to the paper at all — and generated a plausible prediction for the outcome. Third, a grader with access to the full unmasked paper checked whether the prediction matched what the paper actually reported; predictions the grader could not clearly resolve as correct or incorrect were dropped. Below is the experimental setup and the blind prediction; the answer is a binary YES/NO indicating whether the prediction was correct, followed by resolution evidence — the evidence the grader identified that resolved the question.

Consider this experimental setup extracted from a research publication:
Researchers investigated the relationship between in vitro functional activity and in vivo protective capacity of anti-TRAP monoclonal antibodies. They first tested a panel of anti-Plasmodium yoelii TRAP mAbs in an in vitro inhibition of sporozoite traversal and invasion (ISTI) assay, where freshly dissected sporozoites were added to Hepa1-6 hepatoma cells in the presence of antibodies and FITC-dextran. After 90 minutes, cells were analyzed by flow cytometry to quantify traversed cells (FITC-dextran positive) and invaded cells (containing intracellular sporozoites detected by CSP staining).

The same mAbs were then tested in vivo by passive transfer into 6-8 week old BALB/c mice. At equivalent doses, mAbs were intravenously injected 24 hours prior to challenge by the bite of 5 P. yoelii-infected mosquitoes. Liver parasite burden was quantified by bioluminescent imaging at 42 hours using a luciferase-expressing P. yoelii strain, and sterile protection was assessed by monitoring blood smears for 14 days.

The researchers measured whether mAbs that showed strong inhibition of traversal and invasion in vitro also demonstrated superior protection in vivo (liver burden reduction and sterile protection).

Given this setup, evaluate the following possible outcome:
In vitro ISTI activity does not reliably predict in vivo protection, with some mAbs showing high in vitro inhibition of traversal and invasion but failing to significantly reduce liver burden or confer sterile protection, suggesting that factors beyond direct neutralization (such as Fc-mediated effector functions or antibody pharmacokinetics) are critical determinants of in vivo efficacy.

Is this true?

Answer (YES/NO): YES